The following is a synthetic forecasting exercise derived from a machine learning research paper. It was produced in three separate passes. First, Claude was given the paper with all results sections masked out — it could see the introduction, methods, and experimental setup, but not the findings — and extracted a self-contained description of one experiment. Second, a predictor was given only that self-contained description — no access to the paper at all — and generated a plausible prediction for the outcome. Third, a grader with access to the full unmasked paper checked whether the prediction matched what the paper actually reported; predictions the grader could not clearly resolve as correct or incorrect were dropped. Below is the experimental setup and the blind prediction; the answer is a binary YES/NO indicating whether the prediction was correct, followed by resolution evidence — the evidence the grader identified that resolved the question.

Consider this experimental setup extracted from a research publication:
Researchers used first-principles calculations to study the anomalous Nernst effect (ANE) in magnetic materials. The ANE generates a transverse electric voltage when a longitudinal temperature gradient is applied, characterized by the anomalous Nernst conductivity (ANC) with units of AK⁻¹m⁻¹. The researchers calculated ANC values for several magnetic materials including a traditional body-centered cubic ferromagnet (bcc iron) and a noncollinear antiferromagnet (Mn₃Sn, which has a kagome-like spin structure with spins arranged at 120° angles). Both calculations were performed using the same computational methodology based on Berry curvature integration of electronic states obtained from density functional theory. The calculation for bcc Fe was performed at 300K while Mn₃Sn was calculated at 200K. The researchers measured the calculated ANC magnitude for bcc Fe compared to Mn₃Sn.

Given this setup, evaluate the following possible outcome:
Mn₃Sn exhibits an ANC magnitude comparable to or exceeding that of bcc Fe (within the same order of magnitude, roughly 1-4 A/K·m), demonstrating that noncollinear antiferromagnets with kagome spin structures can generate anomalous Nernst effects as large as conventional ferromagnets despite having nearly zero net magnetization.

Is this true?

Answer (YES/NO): NO